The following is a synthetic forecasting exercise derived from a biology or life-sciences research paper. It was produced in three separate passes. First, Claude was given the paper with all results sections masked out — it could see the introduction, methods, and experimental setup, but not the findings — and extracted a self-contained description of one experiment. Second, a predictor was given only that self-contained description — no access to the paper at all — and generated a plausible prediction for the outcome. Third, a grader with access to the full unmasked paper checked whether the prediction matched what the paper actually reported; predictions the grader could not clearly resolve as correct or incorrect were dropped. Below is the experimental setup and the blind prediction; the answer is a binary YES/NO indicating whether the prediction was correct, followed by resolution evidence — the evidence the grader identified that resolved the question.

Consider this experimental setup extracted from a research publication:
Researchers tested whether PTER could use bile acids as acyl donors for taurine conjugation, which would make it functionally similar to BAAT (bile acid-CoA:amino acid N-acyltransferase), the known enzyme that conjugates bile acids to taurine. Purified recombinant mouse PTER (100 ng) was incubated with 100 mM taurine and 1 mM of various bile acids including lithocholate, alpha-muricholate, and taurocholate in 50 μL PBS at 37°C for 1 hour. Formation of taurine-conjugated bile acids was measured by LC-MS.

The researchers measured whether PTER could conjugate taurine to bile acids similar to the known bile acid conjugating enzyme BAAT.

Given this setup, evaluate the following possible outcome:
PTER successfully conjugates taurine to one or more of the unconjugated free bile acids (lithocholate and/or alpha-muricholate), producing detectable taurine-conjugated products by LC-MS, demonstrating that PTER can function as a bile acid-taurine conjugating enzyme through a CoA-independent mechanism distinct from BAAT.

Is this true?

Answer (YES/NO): NO